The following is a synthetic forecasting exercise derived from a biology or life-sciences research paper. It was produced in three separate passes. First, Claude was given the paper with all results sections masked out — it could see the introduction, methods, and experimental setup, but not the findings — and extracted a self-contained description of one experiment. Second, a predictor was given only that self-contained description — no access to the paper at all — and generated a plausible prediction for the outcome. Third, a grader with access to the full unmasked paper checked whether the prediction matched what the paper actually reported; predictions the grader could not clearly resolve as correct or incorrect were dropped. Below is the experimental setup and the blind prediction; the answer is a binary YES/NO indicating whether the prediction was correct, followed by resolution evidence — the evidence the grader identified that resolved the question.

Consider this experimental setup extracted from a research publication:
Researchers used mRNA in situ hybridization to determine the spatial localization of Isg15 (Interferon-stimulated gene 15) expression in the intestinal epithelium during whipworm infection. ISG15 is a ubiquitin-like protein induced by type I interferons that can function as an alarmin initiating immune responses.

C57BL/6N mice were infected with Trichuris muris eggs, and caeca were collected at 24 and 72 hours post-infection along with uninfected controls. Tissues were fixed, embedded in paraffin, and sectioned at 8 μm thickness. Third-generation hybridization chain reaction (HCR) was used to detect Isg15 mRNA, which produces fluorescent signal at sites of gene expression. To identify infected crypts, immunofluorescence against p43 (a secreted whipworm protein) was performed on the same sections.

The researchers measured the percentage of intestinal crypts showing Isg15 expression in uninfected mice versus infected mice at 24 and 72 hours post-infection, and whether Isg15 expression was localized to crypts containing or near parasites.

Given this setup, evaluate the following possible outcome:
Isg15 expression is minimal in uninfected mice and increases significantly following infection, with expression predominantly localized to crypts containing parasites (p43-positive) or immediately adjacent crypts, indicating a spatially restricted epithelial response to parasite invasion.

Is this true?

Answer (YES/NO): NO